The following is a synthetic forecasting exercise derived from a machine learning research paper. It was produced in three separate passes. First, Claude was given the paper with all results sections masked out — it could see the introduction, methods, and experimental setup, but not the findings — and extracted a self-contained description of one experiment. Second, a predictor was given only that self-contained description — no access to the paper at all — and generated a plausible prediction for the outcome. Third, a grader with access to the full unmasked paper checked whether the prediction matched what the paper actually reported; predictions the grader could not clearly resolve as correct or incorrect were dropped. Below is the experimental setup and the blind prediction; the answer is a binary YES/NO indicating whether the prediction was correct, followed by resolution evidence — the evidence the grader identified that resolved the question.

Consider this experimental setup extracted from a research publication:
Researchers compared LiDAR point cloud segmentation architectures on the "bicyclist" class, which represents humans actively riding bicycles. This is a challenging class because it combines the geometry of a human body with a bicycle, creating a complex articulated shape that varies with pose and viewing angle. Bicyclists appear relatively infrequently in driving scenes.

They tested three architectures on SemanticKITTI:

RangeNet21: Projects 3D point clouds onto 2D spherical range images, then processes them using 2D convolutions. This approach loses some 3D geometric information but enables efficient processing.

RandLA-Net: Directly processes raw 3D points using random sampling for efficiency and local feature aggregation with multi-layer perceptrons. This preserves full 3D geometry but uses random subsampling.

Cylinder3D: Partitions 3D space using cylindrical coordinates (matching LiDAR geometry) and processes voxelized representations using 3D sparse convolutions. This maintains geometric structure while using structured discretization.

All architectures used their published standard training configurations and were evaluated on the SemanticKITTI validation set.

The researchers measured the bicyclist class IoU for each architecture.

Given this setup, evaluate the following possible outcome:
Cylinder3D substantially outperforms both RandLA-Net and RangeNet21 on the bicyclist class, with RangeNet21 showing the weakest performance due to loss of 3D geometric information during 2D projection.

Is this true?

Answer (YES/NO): YES